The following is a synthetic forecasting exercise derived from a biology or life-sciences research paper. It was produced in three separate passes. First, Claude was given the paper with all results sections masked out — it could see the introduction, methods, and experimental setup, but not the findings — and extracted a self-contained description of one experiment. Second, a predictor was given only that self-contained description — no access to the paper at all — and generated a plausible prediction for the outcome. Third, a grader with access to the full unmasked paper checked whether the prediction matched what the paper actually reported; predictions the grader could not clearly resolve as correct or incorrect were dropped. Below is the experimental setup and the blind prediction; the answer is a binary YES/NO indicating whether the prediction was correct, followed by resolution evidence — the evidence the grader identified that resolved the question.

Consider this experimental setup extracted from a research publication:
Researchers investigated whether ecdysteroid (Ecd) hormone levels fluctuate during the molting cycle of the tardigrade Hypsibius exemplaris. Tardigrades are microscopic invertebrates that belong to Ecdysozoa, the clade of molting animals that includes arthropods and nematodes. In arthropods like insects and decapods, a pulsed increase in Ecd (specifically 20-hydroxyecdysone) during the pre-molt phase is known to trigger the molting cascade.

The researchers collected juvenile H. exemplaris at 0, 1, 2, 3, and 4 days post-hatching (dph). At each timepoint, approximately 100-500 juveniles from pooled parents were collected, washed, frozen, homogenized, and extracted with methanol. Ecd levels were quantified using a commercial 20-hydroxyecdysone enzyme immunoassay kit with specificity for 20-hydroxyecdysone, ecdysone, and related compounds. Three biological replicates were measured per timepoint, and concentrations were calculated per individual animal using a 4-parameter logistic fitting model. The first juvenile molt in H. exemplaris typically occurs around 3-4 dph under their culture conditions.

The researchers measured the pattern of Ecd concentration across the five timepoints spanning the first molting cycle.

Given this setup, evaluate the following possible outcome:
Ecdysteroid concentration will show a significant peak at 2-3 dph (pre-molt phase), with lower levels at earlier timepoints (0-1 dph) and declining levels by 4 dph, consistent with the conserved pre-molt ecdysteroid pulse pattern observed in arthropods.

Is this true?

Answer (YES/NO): NO